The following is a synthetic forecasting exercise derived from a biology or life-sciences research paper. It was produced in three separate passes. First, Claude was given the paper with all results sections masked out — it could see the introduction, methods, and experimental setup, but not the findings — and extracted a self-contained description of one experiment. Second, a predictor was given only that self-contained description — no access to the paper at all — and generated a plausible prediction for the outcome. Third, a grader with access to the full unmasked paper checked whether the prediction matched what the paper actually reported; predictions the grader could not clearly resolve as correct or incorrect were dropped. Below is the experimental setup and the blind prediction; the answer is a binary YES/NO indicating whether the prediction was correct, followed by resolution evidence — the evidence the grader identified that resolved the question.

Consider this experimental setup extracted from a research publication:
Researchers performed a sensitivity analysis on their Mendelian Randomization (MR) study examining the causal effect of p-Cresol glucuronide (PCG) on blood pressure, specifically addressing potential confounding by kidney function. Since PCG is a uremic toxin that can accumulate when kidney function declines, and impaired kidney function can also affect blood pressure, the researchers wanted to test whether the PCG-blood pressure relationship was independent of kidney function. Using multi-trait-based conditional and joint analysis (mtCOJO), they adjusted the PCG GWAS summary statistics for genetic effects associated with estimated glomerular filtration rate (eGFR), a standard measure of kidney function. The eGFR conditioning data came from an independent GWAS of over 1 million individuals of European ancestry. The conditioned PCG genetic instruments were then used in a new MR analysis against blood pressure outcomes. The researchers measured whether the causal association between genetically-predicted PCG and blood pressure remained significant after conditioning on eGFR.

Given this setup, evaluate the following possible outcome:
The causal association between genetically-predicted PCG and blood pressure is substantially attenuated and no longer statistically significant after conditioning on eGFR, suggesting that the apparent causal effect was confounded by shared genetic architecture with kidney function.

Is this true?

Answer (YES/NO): YES